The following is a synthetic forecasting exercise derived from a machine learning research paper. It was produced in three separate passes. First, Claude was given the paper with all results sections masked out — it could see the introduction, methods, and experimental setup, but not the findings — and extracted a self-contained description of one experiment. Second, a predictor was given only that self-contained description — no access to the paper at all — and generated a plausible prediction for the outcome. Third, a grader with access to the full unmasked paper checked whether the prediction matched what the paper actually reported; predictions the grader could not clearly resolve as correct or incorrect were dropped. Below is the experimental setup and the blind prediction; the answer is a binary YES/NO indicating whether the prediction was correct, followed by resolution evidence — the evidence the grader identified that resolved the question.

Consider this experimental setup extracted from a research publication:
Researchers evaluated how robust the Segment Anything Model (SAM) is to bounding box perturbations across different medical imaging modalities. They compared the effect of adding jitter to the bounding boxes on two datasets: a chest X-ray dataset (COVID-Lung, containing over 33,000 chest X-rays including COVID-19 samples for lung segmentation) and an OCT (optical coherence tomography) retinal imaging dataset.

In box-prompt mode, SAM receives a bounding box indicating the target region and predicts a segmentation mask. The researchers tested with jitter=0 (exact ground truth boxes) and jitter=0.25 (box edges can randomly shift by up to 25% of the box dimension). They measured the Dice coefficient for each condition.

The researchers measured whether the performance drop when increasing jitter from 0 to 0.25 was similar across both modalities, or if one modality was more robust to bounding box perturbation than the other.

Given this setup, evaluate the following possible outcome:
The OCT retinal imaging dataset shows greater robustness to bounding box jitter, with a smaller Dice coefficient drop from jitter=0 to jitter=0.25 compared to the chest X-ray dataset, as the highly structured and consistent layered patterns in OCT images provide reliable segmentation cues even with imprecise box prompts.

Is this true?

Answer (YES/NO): YES